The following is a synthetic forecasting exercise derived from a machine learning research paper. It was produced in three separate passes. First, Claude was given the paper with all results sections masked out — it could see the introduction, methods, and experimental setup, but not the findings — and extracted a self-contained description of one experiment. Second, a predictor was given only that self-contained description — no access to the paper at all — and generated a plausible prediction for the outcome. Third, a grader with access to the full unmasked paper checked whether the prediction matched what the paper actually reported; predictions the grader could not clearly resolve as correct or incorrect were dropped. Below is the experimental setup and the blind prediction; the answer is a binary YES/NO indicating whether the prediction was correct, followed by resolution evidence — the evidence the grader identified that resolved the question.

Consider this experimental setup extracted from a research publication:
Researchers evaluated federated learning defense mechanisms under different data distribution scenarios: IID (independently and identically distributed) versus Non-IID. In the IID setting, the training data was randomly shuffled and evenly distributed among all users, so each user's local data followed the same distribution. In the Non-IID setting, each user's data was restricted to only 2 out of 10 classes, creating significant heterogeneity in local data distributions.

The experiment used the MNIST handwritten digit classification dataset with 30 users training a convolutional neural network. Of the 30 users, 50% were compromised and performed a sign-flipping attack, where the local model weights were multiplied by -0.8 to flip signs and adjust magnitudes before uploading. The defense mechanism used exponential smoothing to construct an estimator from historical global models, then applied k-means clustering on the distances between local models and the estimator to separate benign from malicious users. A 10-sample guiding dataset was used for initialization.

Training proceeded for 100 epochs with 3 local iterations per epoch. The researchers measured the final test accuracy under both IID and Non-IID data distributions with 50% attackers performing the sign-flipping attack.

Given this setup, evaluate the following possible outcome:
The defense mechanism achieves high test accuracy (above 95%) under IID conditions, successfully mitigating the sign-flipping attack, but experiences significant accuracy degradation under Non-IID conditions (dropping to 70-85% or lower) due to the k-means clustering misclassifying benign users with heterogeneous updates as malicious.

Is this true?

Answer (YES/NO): NO